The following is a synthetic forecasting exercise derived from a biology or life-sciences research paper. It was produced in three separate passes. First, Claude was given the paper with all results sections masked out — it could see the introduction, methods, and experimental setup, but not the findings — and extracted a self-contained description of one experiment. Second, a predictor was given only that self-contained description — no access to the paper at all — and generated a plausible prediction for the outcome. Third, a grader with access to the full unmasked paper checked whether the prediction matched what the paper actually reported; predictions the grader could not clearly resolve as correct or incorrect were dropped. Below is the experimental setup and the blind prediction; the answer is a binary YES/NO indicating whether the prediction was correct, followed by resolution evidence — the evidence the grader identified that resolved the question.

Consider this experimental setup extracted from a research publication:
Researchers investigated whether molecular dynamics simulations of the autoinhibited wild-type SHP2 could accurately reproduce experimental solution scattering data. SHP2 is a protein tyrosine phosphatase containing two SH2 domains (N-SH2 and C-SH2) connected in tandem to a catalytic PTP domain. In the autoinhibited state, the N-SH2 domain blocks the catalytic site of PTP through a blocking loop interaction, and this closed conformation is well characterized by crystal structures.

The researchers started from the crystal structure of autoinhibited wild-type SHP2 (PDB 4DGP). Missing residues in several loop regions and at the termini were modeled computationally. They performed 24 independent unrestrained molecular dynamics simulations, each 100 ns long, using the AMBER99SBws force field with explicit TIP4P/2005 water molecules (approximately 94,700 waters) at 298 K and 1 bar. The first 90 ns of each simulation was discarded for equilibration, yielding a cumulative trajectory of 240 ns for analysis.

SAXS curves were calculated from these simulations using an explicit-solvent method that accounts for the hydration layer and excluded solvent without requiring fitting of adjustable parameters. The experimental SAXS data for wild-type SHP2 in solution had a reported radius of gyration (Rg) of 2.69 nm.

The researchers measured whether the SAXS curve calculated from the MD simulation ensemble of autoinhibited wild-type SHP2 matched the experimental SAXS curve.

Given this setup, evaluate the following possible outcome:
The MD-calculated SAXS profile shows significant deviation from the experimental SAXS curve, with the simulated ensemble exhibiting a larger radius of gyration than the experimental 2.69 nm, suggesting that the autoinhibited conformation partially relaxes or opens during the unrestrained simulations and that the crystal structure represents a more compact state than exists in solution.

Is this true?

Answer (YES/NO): NO